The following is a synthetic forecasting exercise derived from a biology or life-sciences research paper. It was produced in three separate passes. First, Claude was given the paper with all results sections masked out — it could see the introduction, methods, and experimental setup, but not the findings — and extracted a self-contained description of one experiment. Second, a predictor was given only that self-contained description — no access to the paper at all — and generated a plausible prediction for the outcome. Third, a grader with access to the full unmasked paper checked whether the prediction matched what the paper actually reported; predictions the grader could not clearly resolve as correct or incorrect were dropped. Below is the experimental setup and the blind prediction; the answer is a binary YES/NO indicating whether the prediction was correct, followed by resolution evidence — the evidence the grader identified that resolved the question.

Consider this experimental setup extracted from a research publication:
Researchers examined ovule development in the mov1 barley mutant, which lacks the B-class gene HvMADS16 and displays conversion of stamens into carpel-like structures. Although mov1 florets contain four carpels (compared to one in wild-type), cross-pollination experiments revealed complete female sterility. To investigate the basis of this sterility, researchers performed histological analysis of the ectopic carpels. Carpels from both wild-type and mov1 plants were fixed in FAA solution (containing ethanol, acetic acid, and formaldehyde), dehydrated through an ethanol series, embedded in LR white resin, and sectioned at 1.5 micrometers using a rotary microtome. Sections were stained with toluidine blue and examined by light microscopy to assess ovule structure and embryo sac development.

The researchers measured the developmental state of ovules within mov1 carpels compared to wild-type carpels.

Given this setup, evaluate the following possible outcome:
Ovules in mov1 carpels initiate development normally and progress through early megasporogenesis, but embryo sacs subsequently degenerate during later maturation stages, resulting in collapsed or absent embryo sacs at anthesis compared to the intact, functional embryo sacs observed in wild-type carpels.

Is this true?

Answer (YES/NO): NO